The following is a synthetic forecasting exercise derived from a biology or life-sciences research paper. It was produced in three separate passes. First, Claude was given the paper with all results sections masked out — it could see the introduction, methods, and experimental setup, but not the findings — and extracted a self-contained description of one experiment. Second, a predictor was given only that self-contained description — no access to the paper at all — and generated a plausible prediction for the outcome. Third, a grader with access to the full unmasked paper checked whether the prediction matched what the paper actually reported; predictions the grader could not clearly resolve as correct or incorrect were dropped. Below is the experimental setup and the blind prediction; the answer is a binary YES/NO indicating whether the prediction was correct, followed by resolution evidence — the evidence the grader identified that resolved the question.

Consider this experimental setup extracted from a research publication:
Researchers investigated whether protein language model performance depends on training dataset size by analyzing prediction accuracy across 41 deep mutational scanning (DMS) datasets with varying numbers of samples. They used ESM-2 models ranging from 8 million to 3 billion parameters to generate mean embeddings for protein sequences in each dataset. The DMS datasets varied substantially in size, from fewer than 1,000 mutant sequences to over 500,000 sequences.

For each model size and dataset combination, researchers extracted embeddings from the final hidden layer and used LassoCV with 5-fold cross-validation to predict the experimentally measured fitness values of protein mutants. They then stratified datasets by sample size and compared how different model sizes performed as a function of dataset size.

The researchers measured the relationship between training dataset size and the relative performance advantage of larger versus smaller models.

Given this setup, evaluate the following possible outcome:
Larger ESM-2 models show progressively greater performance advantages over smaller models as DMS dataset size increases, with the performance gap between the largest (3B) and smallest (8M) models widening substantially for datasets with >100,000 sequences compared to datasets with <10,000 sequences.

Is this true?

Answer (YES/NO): NO